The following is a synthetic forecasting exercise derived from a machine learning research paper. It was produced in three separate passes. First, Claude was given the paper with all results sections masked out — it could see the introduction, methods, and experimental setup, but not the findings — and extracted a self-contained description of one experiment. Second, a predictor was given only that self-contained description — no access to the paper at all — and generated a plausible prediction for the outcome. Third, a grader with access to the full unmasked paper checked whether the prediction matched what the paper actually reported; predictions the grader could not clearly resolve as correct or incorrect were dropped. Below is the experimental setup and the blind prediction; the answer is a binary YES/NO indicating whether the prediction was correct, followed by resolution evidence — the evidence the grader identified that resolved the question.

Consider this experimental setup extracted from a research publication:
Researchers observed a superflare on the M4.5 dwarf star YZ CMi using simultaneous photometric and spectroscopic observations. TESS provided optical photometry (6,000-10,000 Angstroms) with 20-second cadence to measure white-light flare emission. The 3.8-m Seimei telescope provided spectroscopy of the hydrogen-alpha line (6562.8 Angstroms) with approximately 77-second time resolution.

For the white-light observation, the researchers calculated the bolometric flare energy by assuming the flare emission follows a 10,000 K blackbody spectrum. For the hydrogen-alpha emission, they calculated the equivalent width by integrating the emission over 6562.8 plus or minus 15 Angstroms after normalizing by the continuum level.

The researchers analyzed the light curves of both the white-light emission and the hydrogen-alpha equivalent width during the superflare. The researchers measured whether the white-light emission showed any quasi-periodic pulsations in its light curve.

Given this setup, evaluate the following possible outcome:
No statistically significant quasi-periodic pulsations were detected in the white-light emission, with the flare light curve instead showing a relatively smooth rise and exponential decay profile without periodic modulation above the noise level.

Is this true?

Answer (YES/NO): NO